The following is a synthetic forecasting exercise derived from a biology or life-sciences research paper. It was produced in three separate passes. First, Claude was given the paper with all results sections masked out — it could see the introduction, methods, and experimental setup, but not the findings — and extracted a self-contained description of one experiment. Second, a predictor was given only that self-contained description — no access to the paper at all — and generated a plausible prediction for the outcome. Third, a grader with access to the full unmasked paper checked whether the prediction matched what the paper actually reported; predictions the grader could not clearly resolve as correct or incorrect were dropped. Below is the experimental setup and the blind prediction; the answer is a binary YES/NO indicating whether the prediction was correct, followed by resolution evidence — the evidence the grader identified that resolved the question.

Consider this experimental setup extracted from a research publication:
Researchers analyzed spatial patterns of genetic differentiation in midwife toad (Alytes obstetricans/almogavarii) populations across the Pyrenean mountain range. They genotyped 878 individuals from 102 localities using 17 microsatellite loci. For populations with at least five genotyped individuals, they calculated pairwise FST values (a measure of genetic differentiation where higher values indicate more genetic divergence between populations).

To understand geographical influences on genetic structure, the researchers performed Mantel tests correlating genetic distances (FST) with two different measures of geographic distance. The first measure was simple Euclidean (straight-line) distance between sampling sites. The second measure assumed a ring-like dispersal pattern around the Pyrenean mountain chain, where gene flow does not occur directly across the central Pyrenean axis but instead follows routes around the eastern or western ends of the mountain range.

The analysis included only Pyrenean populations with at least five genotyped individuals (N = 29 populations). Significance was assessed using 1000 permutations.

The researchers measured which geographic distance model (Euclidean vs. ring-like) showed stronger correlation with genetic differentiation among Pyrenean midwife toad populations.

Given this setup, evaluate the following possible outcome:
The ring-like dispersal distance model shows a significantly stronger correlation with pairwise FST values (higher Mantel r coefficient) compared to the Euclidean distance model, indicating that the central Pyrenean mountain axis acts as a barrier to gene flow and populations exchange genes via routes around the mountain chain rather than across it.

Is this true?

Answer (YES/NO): YES